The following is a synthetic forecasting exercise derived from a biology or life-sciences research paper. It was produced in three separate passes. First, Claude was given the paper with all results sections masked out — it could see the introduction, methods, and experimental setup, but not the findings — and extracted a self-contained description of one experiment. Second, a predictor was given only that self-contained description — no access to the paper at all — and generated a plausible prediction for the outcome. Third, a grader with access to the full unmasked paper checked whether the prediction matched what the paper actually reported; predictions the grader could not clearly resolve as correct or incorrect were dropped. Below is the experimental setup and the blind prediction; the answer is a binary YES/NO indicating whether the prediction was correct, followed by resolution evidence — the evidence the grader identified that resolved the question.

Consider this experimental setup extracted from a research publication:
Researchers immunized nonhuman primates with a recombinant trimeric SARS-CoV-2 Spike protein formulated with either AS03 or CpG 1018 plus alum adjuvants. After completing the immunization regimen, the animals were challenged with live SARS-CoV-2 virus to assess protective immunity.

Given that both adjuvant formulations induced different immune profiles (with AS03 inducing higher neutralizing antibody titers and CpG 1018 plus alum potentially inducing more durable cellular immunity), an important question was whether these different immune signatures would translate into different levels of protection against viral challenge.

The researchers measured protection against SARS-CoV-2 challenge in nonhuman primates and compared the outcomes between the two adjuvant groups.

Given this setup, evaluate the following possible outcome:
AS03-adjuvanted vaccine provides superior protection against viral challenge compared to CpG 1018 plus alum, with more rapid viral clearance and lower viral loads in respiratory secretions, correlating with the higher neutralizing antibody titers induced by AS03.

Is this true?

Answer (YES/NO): NO